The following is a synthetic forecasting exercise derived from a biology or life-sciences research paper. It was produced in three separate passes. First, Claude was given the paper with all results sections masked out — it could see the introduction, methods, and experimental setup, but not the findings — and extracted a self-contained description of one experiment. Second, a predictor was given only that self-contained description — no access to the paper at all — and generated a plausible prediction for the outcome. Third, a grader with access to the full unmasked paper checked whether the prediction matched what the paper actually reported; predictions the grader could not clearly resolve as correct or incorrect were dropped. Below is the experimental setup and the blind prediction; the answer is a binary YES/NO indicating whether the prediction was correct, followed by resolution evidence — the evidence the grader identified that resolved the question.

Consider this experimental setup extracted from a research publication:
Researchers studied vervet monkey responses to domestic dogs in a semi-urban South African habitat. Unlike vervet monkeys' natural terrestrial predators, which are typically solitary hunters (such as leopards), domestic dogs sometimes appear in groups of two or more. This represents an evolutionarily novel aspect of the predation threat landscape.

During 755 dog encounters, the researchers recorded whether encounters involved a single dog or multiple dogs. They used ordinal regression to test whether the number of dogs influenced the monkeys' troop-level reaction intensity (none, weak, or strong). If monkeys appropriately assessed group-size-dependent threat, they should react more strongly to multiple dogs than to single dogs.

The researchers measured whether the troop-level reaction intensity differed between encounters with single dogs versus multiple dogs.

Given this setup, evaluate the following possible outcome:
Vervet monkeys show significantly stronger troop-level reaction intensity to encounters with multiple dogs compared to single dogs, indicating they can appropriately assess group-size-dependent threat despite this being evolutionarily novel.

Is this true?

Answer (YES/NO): NO